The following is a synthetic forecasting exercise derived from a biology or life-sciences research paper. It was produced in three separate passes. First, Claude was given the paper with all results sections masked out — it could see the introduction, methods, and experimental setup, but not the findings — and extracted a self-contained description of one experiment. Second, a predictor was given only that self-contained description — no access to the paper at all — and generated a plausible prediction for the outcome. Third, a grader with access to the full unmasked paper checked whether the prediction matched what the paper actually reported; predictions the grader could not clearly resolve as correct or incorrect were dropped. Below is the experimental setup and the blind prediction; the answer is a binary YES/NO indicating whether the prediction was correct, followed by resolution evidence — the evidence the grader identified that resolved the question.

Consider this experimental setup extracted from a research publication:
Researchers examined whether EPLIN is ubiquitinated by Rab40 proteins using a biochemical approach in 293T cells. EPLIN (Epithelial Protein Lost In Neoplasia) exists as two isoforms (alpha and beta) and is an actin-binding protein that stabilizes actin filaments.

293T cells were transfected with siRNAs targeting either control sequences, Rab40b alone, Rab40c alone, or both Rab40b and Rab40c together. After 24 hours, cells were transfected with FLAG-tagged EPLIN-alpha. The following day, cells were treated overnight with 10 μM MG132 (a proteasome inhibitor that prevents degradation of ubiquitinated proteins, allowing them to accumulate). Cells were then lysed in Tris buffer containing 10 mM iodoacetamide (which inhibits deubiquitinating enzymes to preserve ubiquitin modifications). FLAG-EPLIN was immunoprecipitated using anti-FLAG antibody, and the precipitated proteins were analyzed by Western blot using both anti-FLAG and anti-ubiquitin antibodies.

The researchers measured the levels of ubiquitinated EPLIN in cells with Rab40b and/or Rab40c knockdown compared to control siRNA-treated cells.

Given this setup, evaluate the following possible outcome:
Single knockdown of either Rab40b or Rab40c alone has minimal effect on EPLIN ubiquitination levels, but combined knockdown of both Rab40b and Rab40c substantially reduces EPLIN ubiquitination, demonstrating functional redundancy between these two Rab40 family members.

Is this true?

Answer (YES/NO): NO